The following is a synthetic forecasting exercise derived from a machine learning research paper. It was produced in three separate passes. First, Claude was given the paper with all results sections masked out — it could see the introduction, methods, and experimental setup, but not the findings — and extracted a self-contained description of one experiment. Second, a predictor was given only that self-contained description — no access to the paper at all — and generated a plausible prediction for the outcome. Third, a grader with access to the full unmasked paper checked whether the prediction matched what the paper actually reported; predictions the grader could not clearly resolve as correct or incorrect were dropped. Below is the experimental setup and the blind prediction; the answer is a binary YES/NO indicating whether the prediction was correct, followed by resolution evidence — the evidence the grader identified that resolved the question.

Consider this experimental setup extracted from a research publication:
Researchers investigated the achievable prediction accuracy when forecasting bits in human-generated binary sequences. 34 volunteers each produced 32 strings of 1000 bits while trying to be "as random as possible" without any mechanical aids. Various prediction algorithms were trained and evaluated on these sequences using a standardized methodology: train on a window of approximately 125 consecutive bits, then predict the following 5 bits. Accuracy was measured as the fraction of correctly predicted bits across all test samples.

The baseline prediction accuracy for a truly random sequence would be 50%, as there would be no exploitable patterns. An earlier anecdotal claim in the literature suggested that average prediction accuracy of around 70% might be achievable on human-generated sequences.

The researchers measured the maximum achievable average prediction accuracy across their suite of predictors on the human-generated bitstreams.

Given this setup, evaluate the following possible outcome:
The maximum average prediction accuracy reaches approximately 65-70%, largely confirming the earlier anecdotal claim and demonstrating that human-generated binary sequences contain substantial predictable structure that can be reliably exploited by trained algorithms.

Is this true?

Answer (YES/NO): NO